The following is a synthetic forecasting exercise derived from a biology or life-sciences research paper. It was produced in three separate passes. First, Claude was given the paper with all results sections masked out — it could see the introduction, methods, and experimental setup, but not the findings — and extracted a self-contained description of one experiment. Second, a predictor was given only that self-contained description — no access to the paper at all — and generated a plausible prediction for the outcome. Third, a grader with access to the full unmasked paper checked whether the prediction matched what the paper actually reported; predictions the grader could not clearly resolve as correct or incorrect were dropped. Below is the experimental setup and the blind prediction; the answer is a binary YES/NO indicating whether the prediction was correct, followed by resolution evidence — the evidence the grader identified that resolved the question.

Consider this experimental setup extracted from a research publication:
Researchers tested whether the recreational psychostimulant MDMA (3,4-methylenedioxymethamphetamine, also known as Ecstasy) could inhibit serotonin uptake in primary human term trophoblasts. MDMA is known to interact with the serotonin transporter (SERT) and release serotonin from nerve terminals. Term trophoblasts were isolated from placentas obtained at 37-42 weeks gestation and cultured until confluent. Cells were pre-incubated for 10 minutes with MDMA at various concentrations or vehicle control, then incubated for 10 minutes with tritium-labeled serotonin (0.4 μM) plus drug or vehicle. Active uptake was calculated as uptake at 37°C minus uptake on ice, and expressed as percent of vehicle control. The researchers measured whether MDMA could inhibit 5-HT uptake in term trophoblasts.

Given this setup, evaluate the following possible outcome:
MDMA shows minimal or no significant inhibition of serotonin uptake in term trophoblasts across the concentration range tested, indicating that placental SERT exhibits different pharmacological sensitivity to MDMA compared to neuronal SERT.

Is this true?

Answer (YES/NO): NO